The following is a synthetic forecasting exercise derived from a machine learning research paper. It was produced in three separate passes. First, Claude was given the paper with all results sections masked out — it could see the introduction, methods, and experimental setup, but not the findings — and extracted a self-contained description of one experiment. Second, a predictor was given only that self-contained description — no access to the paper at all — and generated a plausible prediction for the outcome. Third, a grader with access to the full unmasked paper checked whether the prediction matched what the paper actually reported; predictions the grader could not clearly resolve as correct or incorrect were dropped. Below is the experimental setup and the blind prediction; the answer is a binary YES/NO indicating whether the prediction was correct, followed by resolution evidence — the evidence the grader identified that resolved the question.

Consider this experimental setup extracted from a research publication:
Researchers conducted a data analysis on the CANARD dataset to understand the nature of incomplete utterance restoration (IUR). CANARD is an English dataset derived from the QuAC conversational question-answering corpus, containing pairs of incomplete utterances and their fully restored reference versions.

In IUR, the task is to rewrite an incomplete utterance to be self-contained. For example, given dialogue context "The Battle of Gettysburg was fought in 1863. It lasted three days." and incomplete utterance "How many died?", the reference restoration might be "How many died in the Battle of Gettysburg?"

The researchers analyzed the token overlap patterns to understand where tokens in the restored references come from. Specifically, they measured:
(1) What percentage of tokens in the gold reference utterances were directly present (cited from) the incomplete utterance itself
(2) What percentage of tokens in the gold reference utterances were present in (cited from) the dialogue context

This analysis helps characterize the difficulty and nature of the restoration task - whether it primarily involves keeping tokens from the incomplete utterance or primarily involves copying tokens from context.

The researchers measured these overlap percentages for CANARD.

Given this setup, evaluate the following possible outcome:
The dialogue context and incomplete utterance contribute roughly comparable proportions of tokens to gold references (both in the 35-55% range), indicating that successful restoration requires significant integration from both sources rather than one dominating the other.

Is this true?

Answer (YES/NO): NO